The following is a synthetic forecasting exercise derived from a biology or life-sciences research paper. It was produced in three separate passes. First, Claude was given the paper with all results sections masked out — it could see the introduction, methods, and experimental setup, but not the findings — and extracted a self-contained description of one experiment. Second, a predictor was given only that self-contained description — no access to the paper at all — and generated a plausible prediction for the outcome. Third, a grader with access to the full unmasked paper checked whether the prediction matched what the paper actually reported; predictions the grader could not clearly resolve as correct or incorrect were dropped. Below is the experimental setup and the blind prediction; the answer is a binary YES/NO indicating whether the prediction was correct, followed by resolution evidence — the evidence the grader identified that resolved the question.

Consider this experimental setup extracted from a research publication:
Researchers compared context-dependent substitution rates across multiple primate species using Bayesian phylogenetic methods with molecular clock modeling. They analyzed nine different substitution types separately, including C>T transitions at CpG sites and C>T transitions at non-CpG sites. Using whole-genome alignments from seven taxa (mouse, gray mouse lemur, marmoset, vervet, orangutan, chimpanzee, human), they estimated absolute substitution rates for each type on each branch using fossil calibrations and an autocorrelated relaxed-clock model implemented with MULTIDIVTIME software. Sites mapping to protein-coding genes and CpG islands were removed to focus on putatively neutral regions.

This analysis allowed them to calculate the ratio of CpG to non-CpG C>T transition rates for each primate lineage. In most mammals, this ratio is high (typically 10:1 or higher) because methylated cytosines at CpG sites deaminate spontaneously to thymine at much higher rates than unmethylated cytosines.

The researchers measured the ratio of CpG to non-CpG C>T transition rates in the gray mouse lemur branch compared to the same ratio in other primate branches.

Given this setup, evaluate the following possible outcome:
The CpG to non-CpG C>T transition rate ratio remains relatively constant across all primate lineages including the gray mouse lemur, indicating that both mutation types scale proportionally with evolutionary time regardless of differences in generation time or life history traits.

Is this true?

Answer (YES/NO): NO